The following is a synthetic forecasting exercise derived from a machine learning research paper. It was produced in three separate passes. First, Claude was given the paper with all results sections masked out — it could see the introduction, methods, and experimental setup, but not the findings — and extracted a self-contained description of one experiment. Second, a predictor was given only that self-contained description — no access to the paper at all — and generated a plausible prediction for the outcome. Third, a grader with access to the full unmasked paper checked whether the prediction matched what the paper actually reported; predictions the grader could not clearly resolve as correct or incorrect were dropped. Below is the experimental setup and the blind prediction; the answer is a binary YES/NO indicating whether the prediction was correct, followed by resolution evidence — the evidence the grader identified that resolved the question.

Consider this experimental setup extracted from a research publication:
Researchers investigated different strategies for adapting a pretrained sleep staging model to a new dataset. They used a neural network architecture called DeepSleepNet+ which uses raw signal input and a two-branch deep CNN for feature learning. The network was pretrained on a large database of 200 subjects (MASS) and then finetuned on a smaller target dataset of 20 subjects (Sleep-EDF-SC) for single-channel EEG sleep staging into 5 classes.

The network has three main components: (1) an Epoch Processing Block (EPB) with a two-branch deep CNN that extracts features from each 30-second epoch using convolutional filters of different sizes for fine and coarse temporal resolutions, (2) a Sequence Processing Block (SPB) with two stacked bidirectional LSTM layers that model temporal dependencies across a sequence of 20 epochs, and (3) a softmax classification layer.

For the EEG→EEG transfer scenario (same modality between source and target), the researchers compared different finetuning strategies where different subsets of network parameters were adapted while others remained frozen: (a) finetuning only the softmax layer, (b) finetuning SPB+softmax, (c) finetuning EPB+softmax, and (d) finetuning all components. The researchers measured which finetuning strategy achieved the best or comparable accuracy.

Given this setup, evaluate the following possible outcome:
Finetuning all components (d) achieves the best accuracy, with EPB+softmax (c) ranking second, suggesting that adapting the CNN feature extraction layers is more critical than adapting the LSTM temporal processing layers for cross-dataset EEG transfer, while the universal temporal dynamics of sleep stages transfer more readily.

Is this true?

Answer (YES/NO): NO